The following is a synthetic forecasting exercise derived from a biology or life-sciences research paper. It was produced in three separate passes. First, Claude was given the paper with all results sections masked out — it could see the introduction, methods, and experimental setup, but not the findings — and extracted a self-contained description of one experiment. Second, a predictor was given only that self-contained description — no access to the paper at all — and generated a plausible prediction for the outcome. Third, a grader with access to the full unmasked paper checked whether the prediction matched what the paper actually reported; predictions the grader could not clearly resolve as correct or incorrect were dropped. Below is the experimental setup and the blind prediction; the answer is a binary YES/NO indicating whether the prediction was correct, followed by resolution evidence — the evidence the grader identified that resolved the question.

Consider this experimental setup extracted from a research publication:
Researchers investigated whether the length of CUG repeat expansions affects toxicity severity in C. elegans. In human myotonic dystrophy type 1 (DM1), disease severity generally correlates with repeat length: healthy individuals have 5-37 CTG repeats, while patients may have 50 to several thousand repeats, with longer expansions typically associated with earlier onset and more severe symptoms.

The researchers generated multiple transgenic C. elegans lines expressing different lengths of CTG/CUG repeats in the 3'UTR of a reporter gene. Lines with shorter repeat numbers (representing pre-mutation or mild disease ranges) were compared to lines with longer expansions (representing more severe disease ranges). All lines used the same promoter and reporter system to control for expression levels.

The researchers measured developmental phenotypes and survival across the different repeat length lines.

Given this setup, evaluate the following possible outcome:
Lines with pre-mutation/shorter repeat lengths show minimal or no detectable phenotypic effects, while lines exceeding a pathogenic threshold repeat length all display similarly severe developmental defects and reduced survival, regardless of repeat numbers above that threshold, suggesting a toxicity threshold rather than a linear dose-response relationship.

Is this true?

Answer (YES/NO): NO